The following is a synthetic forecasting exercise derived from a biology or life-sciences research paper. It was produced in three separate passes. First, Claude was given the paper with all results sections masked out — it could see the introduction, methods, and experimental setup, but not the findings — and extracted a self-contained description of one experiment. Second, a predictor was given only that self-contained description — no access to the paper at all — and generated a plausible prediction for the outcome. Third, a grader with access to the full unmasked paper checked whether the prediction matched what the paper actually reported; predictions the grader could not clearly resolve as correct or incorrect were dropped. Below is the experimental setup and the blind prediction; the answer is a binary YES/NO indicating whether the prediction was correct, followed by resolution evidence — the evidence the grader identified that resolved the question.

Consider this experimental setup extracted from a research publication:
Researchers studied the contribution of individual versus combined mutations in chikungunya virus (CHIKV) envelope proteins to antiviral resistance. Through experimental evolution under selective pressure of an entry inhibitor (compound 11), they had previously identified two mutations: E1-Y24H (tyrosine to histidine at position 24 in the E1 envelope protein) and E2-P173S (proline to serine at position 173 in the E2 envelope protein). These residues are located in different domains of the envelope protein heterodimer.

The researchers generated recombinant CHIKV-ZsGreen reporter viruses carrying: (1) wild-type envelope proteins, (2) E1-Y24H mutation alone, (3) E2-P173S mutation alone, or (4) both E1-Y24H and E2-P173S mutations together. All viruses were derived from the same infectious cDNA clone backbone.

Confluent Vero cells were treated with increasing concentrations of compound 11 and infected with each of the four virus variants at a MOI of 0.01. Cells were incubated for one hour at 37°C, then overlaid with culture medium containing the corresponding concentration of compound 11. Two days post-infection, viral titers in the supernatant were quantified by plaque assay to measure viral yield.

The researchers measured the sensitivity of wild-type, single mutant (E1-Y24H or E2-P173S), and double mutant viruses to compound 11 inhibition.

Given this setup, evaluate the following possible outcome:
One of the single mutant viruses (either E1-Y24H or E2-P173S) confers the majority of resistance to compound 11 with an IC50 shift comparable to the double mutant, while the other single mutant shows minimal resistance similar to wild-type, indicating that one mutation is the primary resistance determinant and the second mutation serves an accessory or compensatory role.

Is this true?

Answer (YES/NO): NO